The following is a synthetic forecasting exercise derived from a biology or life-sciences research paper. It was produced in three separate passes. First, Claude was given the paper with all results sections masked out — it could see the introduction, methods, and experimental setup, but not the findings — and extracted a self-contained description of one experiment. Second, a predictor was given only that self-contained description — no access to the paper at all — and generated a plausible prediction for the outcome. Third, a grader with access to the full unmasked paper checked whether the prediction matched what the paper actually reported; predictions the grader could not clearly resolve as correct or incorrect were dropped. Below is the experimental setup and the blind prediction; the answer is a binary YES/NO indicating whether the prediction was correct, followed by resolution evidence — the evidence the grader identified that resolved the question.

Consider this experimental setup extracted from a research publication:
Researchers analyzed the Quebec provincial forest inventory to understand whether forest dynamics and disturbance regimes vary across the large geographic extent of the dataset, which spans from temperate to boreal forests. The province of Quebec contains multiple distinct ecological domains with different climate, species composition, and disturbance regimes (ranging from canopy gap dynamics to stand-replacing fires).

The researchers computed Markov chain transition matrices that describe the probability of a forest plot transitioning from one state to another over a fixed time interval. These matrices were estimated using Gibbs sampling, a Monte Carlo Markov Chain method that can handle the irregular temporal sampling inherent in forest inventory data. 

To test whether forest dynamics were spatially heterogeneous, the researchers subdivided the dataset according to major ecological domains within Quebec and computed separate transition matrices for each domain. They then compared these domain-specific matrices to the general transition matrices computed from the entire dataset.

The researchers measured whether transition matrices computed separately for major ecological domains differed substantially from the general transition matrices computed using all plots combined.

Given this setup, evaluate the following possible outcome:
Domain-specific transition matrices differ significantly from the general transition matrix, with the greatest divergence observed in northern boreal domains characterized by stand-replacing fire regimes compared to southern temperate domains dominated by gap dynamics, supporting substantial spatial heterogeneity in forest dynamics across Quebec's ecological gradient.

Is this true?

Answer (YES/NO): NO